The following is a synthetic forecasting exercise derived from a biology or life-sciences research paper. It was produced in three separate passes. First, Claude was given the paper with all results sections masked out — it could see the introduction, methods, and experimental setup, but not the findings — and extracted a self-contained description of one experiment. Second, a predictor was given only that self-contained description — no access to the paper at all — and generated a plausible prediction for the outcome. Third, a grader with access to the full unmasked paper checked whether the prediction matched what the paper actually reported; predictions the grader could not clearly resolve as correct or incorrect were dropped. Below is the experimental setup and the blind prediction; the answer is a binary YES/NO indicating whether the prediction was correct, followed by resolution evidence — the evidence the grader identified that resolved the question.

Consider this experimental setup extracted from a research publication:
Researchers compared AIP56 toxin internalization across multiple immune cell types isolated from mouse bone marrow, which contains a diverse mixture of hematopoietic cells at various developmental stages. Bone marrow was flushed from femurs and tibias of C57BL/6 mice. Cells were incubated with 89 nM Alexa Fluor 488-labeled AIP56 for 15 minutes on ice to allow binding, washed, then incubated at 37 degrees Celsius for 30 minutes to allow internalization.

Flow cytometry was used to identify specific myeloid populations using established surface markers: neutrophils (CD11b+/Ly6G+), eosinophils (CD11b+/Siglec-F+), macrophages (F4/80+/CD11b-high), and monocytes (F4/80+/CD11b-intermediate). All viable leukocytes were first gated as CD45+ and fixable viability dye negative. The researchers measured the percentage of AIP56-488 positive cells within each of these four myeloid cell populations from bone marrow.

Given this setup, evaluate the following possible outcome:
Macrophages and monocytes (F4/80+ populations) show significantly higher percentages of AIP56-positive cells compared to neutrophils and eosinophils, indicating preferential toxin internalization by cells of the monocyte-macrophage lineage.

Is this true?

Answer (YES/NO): YES